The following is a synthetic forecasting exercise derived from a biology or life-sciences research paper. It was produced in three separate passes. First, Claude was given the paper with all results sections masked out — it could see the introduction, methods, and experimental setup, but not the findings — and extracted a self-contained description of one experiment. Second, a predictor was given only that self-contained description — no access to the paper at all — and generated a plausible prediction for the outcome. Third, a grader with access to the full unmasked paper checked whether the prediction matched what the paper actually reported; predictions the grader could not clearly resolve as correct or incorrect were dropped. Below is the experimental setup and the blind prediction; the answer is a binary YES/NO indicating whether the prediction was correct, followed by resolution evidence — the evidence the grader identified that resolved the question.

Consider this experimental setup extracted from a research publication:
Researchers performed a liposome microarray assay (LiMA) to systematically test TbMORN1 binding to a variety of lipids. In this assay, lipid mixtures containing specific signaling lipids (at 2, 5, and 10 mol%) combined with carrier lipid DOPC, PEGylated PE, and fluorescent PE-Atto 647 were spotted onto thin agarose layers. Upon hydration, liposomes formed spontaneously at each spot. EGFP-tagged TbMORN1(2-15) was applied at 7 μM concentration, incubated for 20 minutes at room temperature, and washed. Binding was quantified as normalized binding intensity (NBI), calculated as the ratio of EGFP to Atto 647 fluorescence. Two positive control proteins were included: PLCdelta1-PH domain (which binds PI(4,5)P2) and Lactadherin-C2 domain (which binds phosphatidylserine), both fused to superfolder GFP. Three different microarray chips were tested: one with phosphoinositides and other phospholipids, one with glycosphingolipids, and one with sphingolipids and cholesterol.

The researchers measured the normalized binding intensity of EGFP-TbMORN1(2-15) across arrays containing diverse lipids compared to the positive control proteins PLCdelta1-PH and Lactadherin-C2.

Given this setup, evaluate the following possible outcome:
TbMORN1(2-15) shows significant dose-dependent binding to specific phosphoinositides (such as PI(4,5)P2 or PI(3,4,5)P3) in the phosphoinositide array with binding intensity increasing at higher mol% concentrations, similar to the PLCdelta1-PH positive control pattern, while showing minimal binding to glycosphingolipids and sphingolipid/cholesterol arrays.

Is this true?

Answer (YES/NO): NO